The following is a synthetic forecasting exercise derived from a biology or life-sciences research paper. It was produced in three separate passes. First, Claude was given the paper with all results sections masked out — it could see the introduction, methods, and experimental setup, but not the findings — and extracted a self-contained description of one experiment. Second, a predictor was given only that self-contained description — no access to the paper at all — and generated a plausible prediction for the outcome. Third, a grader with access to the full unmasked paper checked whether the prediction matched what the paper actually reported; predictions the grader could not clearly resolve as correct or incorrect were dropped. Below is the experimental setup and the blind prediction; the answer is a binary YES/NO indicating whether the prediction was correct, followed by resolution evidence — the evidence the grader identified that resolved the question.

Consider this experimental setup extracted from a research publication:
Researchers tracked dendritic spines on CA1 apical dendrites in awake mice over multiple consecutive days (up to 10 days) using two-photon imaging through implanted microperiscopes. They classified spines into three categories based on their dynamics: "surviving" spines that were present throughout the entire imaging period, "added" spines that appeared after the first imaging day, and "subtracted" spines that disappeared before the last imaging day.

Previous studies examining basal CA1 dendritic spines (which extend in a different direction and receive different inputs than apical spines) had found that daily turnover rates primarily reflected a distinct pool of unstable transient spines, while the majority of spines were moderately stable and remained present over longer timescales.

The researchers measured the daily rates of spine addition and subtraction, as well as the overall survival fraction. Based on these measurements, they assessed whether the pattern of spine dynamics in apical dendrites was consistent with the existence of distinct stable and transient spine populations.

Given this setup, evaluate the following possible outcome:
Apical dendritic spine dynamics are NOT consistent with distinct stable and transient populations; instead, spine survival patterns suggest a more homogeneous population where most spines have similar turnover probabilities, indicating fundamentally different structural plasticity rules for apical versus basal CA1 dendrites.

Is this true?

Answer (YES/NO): NO